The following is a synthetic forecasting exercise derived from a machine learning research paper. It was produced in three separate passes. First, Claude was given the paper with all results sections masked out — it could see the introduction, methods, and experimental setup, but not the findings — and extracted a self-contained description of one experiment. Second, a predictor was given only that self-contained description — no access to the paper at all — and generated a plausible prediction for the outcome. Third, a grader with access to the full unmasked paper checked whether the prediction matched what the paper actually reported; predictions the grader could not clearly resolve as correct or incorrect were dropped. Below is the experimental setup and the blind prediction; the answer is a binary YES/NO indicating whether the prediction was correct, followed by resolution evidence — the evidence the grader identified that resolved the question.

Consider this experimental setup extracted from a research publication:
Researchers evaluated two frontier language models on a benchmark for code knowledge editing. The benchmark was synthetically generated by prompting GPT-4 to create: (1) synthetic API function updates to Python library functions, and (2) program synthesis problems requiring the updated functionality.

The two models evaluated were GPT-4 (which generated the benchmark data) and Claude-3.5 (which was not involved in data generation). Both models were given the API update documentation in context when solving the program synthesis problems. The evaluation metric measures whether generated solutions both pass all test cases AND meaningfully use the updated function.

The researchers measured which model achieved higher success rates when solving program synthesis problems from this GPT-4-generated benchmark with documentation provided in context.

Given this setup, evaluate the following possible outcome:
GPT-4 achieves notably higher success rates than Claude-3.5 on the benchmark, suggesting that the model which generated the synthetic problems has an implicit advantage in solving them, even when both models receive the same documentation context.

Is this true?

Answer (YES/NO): NO